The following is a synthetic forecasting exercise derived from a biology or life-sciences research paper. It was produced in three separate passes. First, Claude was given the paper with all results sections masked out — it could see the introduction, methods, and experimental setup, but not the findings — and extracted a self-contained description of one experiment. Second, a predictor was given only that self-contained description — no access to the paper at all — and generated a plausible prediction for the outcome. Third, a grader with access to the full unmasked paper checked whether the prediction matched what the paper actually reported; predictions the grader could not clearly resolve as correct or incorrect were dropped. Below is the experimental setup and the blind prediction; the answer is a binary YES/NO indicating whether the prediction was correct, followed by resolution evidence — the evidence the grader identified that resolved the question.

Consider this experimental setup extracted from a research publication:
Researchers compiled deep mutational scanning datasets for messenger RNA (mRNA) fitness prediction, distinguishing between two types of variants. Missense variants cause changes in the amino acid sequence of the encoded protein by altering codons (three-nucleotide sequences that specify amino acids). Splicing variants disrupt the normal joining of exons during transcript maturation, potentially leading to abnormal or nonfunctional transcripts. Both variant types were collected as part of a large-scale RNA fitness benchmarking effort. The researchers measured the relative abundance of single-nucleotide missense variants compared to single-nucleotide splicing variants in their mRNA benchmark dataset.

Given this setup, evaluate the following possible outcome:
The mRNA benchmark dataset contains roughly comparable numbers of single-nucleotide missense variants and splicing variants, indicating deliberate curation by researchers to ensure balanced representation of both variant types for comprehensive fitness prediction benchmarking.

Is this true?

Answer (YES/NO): NO